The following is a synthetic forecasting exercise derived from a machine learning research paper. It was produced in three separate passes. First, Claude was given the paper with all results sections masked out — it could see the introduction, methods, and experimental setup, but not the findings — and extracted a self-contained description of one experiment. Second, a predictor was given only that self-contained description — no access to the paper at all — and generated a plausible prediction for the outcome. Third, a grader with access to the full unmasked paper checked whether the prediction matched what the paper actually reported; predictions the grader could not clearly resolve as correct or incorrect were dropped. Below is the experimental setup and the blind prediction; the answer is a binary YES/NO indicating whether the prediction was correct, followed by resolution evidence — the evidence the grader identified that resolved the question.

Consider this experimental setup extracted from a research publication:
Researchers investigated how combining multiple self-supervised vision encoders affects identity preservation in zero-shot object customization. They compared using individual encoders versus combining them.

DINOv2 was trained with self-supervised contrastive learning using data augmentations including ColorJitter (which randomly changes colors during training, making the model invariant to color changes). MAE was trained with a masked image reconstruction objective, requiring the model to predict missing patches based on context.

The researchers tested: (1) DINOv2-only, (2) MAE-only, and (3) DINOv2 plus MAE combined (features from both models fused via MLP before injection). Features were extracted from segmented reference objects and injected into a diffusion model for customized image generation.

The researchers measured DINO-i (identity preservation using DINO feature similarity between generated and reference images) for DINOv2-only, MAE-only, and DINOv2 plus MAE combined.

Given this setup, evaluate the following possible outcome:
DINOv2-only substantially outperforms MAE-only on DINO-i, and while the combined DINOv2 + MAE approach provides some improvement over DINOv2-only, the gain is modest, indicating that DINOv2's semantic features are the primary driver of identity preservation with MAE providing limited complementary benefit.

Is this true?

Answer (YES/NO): YES